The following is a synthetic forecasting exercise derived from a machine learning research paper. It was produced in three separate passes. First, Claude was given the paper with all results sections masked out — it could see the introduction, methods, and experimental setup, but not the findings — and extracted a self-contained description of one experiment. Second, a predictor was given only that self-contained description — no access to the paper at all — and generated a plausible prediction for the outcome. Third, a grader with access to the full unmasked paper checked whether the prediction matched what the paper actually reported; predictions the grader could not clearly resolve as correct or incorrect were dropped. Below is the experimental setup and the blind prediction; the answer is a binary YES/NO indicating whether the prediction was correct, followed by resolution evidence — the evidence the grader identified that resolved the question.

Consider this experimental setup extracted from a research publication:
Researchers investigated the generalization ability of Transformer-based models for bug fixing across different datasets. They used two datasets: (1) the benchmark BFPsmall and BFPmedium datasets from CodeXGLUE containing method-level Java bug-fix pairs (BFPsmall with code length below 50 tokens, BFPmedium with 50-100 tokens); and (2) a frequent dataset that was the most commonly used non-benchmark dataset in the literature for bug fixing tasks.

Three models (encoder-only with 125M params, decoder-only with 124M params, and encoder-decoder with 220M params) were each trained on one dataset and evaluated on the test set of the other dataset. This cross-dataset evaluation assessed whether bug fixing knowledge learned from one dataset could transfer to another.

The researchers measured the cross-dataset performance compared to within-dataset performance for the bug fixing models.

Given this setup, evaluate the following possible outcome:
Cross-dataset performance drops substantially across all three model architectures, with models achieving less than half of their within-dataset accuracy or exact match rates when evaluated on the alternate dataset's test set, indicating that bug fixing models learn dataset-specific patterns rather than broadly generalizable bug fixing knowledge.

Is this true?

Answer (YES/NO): YES